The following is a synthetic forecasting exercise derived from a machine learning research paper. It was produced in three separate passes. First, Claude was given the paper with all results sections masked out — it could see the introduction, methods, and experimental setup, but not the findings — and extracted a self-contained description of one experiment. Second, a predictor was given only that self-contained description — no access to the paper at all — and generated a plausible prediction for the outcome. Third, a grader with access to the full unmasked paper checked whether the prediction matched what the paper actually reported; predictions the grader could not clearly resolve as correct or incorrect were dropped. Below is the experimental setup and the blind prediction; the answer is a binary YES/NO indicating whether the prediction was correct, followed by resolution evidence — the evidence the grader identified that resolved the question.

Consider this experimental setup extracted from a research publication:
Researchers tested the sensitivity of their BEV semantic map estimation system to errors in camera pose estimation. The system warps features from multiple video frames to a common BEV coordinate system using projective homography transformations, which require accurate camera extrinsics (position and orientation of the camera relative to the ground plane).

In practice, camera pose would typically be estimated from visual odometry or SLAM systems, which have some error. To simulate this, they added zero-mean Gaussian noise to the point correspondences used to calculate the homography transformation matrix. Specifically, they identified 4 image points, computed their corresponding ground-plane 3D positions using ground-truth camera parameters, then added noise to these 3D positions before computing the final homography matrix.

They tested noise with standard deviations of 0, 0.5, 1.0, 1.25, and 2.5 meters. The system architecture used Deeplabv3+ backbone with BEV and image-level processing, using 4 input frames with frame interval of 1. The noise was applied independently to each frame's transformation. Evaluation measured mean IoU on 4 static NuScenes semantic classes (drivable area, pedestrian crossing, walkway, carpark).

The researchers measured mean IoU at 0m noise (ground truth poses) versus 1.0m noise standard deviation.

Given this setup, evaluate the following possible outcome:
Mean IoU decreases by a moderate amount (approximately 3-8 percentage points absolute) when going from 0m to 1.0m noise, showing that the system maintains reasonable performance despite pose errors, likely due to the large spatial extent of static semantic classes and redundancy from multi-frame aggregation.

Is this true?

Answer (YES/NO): NO